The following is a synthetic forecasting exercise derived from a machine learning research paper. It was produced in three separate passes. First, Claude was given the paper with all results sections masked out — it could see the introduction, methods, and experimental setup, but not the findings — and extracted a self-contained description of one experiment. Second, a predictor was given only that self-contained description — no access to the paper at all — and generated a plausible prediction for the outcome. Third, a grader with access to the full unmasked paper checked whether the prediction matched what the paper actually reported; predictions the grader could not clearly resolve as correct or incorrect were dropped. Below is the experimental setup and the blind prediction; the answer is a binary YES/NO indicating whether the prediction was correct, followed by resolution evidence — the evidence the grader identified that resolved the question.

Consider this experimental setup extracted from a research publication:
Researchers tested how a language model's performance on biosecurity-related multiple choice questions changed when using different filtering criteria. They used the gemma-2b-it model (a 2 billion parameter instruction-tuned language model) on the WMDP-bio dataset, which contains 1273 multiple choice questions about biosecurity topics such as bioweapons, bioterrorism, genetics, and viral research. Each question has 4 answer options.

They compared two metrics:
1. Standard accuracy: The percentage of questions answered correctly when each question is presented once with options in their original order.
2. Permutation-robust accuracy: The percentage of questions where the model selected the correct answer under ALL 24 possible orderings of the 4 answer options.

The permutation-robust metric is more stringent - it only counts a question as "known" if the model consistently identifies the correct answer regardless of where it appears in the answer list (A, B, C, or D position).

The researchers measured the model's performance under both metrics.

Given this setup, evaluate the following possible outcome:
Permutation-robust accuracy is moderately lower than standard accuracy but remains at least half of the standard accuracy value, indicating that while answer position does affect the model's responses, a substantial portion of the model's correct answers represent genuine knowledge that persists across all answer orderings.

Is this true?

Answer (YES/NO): NO